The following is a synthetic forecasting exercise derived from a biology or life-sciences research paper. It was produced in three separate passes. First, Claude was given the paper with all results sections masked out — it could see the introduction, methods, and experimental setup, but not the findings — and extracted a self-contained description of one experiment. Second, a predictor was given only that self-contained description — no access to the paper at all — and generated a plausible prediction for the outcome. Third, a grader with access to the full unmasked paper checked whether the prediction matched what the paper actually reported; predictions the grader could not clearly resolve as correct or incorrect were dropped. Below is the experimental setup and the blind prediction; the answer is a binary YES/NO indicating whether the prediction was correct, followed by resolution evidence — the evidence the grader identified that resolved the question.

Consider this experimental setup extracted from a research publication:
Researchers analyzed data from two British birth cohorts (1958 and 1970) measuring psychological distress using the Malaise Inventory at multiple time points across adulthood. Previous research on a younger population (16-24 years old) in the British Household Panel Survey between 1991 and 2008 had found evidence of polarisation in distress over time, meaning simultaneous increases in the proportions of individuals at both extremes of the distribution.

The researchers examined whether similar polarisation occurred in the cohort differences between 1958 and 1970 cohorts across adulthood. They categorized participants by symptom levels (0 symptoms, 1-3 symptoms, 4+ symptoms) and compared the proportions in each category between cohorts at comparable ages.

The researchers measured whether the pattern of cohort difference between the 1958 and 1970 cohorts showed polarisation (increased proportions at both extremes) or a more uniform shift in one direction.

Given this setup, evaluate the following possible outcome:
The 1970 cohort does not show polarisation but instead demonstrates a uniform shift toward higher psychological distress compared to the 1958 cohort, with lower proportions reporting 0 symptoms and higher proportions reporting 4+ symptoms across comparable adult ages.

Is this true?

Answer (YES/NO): YES